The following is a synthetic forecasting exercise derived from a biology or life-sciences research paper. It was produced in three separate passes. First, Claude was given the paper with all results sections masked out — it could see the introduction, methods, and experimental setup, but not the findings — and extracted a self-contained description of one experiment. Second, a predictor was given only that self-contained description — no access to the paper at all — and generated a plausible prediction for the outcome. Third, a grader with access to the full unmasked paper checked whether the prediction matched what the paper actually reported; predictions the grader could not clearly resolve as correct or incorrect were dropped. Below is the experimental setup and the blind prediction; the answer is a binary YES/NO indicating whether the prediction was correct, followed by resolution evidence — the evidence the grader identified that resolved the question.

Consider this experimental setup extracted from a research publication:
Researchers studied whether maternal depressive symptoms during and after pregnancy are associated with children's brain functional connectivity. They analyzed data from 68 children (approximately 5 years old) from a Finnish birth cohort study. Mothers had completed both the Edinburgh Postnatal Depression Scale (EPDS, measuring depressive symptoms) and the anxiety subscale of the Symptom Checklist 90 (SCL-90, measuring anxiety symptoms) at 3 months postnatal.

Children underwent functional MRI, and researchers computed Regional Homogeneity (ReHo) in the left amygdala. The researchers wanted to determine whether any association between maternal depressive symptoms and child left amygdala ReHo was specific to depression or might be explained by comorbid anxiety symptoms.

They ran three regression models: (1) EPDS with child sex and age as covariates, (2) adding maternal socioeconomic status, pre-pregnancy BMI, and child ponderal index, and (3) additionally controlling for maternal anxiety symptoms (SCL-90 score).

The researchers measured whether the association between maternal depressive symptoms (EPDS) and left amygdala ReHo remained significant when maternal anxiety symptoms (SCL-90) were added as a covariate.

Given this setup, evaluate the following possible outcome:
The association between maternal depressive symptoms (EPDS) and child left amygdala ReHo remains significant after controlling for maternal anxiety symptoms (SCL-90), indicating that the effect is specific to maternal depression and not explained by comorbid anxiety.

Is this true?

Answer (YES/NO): NO